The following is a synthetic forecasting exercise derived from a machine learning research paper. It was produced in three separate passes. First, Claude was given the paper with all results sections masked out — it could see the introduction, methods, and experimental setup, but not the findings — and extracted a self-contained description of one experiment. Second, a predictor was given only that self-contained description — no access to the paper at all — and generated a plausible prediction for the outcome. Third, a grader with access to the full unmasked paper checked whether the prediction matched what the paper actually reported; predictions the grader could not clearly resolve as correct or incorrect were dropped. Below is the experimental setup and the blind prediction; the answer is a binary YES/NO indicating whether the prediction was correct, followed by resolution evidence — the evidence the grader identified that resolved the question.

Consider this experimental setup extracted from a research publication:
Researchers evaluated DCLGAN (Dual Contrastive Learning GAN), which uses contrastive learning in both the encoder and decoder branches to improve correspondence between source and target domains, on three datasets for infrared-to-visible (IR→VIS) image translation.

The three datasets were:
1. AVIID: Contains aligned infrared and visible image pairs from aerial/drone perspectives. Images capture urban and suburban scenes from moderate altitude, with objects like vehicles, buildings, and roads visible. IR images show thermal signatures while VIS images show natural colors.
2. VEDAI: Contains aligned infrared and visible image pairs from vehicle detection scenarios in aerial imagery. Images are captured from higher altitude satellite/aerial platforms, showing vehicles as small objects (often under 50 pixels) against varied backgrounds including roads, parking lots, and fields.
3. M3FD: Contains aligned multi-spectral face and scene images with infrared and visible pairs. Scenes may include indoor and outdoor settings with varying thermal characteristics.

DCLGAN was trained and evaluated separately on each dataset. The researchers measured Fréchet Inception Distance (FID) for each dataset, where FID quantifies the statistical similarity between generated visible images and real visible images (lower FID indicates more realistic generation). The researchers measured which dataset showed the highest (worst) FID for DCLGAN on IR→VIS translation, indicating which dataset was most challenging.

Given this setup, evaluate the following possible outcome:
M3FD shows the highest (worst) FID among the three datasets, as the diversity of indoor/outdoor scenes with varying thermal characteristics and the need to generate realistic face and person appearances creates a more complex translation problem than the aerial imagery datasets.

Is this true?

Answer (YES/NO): NO